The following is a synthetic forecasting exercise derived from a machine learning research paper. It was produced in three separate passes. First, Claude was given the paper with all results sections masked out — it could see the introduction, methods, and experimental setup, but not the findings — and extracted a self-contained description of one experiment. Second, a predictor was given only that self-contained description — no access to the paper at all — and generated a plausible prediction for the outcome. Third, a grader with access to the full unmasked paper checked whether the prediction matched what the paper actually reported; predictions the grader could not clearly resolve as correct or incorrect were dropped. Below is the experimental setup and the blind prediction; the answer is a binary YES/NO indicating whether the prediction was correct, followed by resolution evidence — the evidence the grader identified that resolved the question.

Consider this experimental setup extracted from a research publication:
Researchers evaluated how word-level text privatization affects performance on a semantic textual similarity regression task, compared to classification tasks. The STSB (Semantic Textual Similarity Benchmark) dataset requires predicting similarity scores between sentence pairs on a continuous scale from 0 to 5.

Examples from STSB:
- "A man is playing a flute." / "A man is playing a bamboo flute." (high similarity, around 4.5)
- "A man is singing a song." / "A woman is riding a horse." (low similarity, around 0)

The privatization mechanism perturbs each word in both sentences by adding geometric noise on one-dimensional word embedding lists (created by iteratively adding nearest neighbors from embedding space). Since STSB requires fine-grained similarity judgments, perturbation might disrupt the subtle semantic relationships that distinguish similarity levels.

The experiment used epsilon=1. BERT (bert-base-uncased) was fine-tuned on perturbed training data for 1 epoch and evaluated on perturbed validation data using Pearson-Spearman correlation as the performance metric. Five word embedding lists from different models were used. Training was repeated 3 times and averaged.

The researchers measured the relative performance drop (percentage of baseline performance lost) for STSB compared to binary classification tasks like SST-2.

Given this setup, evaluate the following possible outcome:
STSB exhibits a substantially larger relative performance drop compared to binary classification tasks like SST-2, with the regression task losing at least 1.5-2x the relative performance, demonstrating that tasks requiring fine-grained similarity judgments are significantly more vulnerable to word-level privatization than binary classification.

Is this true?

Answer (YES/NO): YES